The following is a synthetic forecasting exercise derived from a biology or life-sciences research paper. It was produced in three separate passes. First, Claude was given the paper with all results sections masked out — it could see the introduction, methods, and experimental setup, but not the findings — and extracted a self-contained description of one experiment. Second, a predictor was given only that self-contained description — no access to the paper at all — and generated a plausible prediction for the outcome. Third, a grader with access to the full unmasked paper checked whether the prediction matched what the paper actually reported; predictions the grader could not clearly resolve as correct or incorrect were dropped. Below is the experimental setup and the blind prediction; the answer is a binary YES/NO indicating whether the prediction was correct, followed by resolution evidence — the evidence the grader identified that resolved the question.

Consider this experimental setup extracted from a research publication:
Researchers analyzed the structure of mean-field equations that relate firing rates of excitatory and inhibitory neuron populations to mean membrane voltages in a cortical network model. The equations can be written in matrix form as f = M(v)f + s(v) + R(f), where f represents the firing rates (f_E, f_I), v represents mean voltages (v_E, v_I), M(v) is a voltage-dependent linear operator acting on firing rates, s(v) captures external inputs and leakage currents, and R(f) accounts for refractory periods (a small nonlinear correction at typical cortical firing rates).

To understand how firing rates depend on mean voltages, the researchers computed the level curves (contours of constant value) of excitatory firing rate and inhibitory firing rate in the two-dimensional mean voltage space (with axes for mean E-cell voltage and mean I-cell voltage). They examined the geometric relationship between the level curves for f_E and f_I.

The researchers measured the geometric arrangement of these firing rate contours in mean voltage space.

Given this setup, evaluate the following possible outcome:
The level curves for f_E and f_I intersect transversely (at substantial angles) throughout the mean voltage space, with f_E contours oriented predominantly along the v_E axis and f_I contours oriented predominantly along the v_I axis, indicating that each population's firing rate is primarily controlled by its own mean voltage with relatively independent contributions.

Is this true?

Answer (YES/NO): NO